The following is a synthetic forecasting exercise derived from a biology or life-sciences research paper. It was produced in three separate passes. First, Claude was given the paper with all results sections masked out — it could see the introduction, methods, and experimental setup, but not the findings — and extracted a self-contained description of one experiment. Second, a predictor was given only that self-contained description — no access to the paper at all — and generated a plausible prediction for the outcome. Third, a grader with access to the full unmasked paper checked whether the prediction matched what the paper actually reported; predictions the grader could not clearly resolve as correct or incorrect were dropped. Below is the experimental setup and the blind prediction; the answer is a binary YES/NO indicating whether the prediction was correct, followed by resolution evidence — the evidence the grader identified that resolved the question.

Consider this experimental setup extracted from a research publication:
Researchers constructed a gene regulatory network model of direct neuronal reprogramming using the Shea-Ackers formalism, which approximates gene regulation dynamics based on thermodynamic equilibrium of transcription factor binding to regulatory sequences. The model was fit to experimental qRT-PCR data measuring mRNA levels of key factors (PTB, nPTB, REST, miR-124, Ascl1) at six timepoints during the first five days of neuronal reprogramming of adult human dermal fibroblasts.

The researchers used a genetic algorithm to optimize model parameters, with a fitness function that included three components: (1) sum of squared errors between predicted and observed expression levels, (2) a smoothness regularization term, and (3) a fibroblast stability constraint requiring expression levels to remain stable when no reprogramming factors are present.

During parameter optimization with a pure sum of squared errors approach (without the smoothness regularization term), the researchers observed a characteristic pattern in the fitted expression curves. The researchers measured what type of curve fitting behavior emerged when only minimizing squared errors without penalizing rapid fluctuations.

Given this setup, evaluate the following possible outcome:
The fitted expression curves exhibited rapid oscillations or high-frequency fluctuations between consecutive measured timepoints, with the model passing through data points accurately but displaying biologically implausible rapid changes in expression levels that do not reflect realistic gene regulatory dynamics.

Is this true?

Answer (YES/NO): YES